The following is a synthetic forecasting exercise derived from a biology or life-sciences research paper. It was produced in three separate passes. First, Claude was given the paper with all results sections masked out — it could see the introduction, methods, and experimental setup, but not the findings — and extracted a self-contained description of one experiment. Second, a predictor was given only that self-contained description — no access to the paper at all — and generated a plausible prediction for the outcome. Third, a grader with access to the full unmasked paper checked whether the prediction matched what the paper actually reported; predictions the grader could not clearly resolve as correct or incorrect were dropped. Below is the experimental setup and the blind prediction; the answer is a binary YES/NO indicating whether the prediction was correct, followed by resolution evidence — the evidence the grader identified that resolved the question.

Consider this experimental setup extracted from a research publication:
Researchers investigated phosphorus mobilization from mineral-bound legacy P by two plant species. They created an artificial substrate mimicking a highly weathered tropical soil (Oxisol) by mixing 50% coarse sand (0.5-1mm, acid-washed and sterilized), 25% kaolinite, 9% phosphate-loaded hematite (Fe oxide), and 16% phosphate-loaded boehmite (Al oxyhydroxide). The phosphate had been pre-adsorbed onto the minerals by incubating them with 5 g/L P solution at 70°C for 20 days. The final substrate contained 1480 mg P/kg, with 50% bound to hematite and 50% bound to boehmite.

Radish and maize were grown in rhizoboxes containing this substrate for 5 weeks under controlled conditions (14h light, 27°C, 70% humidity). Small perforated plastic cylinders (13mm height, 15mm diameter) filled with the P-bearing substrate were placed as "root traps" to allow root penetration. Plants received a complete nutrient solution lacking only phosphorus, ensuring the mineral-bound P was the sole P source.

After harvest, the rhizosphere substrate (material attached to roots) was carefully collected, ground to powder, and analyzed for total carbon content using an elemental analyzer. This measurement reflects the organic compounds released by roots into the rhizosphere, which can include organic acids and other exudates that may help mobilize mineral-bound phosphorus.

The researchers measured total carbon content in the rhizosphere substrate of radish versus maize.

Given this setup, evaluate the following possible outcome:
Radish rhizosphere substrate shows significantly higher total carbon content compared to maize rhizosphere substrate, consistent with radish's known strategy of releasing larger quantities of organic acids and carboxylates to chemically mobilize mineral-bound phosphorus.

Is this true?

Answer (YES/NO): YES